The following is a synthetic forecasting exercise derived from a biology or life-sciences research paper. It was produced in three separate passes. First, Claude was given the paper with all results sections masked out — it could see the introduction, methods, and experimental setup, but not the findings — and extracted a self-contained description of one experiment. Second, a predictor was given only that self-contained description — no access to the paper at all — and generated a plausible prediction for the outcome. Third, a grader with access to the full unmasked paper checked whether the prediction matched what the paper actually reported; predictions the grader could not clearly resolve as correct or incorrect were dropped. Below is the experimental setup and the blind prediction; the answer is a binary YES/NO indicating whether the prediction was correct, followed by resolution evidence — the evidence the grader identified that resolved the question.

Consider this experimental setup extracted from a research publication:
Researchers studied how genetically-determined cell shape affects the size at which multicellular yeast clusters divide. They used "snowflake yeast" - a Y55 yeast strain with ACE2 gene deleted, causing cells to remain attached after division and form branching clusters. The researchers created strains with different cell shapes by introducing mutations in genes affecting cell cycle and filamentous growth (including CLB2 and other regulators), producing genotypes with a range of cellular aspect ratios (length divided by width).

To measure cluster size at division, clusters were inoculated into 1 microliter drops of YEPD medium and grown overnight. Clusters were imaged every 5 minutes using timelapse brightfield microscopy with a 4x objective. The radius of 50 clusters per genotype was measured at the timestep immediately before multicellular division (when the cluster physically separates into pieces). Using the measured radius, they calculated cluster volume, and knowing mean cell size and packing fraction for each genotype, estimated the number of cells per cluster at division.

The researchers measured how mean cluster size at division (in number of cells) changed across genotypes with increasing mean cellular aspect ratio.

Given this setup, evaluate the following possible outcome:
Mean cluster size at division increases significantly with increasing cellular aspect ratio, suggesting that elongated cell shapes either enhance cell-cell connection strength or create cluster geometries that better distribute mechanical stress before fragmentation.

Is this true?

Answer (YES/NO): YES